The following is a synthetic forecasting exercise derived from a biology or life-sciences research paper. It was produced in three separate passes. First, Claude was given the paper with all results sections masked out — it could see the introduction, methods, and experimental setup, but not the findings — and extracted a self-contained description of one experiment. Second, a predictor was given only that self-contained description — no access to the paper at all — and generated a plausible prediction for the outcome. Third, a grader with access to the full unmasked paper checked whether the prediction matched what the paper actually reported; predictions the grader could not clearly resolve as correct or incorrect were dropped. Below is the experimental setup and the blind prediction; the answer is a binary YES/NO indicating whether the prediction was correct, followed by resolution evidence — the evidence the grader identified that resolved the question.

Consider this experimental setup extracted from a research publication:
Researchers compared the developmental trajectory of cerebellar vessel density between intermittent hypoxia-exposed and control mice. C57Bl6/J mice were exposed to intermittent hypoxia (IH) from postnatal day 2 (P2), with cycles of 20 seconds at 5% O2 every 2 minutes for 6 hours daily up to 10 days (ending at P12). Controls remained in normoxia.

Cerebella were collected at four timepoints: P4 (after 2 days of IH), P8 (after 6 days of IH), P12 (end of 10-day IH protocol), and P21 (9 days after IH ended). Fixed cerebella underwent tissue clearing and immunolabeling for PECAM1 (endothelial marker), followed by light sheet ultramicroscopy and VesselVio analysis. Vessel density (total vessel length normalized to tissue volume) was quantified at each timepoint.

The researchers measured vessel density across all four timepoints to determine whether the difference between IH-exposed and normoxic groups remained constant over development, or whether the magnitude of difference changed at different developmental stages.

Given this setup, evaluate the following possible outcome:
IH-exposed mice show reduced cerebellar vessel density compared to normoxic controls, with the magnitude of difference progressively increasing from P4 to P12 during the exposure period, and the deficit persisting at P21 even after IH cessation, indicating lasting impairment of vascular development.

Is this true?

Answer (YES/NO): NO